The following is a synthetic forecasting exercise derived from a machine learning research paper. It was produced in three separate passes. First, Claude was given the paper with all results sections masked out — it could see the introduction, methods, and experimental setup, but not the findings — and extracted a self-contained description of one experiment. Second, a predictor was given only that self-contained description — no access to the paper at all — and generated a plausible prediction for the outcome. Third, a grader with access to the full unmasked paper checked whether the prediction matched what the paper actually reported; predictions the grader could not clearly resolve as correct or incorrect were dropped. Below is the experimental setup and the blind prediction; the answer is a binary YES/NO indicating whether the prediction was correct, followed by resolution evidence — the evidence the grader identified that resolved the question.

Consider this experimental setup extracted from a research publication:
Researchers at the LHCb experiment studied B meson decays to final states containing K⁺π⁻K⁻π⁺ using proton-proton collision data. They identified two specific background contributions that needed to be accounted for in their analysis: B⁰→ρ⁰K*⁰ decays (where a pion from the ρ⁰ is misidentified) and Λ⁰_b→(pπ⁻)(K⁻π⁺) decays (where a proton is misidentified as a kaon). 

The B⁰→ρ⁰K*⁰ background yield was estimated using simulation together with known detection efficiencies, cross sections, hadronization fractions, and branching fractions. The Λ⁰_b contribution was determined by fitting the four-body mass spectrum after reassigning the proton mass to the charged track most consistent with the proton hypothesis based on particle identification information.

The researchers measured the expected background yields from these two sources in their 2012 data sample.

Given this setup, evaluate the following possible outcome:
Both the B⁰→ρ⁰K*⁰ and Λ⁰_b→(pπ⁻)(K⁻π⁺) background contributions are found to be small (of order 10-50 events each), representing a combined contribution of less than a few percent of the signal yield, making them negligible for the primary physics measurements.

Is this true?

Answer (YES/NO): NO